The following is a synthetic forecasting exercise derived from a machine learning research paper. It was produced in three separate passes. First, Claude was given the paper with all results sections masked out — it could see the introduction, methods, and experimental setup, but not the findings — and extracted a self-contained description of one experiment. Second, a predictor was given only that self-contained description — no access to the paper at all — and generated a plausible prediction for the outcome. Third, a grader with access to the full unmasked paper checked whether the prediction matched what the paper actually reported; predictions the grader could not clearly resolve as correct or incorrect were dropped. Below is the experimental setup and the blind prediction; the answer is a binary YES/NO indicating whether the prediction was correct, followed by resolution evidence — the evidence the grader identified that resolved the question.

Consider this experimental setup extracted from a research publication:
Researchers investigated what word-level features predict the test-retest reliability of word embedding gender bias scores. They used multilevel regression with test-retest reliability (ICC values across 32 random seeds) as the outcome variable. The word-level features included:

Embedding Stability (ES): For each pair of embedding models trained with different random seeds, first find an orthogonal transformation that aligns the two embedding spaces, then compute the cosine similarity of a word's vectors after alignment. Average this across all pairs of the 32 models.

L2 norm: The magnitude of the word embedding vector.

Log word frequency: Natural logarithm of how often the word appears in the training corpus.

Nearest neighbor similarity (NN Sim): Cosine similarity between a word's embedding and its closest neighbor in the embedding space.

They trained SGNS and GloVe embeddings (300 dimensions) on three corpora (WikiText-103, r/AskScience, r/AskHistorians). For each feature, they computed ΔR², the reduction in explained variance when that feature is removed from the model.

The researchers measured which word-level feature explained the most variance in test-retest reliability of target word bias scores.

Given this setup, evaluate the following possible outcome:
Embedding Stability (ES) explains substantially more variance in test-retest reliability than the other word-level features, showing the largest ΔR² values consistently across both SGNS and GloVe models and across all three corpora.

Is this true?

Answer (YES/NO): NO